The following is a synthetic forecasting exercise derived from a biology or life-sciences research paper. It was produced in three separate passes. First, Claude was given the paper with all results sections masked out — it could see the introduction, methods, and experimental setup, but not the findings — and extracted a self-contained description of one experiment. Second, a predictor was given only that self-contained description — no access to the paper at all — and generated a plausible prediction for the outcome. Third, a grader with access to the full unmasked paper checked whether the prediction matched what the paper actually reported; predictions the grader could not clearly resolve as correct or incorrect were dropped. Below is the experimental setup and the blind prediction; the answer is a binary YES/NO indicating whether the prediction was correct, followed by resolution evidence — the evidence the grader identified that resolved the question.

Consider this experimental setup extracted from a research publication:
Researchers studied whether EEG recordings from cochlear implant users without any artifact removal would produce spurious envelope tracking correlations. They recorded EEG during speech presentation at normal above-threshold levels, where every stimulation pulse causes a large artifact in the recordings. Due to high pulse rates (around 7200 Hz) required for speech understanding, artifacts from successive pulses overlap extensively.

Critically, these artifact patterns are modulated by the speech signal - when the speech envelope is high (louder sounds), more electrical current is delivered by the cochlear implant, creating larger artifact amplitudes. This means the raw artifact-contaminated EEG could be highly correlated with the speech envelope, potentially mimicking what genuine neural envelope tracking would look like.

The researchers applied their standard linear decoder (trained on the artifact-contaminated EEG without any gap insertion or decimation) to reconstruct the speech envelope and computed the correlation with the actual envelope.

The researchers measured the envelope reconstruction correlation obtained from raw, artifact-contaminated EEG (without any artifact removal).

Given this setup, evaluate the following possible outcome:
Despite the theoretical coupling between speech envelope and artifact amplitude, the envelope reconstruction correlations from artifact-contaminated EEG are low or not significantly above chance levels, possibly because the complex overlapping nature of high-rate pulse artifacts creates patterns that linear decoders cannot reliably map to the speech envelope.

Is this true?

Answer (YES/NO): NO